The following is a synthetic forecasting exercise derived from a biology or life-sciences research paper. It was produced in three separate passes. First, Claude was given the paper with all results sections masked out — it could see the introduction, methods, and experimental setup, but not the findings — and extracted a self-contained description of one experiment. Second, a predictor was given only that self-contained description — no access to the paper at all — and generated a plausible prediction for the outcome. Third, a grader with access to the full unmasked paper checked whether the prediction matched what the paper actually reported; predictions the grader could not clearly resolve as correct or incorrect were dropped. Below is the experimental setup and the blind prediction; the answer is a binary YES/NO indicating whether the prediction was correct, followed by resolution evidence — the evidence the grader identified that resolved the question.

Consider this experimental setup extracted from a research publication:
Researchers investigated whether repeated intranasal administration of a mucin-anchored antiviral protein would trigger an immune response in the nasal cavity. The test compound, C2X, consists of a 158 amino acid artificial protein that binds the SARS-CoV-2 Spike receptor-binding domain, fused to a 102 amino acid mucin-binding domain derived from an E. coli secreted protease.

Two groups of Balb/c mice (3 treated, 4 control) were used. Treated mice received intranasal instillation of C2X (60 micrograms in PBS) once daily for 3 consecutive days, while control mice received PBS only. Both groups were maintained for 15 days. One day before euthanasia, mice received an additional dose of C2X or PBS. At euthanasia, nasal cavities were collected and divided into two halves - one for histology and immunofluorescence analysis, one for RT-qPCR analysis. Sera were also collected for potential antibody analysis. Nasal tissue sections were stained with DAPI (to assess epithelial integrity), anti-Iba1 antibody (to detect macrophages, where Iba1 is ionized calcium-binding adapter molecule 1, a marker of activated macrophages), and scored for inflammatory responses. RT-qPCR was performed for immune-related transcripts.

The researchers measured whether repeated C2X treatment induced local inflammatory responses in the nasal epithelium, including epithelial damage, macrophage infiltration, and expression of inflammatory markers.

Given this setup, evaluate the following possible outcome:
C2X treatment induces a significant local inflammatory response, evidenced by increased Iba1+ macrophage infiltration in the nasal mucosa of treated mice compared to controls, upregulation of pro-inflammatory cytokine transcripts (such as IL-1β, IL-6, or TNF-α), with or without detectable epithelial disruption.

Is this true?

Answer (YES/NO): NO